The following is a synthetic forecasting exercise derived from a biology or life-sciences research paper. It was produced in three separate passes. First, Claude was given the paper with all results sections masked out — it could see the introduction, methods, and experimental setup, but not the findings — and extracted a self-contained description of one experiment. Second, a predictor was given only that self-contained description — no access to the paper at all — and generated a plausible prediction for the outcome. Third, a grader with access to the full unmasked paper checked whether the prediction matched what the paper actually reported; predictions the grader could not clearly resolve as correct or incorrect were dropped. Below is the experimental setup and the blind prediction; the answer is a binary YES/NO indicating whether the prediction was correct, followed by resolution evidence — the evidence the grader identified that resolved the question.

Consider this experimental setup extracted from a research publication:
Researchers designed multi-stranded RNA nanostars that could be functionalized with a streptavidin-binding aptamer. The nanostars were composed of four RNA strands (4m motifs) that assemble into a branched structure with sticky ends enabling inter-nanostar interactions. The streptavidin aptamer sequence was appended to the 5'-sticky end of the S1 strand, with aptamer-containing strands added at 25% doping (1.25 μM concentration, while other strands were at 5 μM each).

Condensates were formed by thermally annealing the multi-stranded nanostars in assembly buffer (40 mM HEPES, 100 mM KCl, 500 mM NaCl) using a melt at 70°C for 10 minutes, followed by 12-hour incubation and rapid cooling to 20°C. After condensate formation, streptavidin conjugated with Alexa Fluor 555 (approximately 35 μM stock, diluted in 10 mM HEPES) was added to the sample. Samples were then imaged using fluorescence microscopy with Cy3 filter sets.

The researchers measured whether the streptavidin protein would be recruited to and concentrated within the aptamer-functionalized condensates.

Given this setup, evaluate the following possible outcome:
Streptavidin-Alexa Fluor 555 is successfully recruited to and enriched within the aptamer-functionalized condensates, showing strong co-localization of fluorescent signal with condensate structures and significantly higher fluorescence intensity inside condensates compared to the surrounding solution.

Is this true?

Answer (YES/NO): YES